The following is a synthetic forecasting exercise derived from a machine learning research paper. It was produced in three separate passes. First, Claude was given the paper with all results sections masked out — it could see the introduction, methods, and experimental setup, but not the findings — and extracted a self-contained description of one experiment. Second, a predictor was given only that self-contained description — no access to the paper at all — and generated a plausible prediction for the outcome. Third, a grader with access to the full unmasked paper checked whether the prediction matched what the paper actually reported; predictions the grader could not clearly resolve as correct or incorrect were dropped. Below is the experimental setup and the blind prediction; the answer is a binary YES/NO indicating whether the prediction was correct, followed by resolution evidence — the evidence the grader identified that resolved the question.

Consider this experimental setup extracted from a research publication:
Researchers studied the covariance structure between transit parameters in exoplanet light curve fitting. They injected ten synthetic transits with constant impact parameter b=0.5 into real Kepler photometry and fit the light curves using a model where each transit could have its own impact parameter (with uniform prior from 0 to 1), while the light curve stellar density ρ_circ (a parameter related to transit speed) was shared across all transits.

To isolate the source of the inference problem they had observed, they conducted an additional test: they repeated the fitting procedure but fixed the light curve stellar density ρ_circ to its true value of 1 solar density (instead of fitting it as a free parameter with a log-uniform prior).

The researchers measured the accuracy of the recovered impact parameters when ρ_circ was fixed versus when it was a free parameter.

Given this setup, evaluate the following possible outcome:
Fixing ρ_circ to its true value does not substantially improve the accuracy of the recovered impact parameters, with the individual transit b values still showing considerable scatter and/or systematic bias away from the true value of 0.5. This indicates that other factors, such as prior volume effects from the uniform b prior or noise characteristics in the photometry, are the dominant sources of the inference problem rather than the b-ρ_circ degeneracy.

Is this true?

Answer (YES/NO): NO